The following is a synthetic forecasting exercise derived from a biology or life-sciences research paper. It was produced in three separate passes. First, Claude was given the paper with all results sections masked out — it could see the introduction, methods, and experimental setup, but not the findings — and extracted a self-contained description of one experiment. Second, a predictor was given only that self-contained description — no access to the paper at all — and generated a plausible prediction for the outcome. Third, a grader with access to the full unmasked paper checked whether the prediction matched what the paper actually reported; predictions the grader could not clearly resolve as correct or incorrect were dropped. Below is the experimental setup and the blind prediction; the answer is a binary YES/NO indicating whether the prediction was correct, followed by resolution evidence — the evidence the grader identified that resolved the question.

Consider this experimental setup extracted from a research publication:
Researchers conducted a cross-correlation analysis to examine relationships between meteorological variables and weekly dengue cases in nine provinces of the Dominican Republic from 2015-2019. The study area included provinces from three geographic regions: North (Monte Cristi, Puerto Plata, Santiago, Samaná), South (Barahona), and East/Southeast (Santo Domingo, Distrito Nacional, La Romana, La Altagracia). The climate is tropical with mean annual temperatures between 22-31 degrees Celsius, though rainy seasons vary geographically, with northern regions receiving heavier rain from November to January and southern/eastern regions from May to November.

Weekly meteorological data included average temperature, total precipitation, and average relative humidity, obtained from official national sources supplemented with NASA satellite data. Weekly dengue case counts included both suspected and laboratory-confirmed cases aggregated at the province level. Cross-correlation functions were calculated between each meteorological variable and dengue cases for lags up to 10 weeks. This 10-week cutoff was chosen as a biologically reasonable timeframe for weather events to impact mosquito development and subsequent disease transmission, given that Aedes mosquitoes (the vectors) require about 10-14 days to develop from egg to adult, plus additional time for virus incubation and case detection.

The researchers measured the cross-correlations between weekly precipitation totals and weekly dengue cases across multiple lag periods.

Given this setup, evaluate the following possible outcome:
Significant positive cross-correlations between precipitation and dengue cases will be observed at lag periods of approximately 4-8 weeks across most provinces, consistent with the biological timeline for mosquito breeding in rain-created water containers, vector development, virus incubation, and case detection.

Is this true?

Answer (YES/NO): NO